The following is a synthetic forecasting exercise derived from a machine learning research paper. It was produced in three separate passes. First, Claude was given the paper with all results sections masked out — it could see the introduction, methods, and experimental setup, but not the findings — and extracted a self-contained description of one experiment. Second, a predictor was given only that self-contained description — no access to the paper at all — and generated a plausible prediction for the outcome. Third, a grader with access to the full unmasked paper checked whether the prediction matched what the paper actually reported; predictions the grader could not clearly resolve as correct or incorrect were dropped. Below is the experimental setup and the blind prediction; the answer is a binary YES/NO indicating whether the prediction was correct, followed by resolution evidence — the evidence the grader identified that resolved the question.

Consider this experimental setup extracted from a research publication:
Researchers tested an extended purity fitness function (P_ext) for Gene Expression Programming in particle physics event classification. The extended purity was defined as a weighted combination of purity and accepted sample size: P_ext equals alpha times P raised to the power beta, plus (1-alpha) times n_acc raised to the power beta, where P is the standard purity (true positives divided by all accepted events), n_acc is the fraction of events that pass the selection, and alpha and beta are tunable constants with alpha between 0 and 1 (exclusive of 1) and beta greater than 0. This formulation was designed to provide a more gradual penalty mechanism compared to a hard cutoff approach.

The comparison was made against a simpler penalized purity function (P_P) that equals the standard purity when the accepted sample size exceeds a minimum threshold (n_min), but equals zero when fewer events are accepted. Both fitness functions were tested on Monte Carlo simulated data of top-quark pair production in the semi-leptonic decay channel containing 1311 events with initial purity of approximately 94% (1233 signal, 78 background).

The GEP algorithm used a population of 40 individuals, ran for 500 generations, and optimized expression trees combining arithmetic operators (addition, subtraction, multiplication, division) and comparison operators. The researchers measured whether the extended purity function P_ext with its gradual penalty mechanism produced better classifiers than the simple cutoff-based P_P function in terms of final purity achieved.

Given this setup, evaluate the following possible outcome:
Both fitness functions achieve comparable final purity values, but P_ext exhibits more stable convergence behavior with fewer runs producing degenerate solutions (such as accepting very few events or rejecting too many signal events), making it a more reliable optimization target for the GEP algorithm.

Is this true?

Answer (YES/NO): NO